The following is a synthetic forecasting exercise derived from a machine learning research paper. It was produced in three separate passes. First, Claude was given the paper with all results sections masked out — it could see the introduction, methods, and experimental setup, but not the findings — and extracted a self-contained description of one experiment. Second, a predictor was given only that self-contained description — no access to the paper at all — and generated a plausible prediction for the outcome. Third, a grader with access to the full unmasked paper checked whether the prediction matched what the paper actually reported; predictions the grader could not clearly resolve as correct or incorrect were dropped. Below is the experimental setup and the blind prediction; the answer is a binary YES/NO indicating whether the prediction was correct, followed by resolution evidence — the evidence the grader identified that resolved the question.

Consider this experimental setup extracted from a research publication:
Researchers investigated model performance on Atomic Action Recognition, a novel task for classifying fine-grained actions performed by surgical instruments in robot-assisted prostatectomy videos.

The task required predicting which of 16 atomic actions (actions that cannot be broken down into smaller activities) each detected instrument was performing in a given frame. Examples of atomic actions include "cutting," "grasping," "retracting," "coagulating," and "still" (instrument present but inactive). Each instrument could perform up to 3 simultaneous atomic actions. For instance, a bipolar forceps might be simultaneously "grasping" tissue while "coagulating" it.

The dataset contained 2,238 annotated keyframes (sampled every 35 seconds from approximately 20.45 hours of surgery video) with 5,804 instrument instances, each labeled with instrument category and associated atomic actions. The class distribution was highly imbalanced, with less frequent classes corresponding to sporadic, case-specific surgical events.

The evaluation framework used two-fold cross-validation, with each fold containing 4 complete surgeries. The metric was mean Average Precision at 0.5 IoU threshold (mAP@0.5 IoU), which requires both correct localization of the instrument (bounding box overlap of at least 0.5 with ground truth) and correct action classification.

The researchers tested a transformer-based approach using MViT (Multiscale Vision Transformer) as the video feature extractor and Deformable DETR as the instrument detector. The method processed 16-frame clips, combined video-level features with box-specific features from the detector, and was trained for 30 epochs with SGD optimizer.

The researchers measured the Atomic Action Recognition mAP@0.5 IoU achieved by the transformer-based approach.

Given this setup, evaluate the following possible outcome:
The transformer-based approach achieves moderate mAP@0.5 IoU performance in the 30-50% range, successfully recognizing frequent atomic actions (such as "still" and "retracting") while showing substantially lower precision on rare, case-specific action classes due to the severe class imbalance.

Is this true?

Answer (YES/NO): NO